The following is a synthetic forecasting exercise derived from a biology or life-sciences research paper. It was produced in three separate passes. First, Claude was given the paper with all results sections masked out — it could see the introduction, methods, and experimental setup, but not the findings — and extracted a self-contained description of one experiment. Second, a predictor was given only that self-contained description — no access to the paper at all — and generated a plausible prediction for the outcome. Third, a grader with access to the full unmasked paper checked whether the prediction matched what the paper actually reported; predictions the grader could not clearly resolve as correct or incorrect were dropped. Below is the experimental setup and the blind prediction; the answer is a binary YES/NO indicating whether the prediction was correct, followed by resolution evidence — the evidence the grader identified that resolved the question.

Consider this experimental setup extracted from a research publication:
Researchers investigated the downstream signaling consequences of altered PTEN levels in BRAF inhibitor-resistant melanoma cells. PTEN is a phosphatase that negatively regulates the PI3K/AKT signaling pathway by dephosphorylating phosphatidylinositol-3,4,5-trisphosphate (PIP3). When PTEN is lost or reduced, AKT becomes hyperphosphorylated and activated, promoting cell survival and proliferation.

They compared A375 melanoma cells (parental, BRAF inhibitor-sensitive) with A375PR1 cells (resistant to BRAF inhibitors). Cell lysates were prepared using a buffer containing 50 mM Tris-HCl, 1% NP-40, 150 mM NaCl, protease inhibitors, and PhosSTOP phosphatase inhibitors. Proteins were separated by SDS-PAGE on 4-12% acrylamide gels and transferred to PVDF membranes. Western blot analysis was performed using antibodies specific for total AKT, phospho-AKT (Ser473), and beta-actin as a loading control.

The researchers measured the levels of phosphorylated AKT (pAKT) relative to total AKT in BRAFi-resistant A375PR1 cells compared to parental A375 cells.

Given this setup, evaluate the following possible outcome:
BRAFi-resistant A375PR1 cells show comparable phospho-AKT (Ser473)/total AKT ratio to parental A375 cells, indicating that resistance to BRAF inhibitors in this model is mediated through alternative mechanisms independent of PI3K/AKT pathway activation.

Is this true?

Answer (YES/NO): NO